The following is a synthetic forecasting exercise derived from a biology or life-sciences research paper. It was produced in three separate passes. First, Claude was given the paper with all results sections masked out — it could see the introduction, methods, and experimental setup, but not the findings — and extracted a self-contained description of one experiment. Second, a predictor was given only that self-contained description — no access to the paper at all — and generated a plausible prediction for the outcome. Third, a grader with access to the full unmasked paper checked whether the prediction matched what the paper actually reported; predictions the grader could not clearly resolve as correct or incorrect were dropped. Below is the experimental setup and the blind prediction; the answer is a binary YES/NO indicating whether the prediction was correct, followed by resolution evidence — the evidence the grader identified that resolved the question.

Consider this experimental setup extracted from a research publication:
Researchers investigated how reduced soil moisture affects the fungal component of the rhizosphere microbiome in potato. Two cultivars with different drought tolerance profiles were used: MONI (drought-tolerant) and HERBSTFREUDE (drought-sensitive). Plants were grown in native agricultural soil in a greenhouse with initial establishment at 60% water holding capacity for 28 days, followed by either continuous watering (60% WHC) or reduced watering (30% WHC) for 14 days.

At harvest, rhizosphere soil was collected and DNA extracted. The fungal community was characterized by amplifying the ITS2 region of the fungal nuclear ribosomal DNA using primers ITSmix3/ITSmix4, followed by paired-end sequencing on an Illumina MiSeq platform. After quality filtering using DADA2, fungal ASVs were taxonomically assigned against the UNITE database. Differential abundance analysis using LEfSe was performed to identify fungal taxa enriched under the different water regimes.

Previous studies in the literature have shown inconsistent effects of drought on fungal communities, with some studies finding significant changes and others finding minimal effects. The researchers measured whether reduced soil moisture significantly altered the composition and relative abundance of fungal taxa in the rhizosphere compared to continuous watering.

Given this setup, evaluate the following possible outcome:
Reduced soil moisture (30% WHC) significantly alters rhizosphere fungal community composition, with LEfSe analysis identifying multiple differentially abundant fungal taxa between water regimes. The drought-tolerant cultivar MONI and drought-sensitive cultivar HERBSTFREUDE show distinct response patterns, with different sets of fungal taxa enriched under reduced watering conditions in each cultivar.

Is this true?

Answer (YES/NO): NO